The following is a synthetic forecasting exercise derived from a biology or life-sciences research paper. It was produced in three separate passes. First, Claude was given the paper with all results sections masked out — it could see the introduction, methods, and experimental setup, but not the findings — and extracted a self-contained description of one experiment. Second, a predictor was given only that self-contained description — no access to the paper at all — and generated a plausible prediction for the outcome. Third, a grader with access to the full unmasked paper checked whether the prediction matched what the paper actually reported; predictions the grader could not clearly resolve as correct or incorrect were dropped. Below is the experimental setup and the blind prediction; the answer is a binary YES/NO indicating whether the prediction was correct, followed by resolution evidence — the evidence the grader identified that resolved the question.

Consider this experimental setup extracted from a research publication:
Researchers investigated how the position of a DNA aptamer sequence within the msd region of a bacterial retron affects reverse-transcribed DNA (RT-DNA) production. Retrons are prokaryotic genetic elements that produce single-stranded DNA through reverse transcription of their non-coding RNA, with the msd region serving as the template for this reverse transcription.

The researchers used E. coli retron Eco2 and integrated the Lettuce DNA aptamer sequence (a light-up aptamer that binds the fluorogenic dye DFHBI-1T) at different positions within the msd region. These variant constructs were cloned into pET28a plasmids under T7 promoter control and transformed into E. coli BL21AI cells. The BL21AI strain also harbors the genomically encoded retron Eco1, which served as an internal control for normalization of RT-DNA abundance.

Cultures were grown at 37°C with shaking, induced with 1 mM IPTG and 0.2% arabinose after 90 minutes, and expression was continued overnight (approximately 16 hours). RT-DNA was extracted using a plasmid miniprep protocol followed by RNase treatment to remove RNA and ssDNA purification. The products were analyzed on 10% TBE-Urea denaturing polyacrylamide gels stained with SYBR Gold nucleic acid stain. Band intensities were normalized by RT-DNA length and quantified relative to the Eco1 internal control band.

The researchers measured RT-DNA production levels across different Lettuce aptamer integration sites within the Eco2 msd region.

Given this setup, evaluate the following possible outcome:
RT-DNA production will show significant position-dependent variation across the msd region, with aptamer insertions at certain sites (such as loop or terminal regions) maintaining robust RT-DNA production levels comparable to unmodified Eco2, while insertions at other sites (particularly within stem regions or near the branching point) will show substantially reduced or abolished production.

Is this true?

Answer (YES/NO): NO